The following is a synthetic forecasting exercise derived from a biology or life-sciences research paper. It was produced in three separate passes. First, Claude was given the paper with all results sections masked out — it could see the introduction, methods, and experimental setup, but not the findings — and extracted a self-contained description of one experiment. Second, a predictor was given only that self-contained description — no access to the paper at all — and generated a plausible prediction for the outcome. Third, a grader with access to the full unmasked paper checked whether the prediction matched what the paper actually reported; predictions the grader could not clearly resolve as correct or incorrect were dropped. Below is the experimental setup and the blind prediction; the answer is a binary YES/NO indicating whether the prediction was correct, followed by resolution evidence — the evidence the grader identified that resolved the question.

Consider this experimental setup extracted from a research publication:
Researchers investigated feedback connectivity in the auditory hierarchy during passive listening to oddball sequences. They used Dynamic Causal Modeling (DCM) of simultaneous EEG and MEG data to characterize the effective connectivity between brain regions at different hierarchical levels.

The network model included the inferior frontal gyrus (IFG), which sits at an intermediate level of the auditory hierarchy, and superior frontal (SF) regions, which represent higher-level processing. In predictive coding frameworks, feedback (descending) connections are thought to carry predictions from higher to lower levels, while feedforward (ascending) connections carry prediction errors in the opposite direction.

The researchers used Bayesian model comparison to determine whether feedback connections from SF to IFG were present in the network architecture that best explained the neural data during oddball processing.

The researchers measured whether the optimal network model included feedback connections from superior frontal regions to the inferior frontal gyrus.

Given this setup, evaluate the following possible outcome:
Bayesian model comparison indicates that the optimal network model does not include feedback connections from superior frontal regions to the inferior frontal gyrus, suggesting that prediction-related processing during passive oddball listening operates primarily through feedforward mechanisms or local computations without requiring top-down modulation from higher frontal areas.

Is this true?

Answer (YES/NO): NO